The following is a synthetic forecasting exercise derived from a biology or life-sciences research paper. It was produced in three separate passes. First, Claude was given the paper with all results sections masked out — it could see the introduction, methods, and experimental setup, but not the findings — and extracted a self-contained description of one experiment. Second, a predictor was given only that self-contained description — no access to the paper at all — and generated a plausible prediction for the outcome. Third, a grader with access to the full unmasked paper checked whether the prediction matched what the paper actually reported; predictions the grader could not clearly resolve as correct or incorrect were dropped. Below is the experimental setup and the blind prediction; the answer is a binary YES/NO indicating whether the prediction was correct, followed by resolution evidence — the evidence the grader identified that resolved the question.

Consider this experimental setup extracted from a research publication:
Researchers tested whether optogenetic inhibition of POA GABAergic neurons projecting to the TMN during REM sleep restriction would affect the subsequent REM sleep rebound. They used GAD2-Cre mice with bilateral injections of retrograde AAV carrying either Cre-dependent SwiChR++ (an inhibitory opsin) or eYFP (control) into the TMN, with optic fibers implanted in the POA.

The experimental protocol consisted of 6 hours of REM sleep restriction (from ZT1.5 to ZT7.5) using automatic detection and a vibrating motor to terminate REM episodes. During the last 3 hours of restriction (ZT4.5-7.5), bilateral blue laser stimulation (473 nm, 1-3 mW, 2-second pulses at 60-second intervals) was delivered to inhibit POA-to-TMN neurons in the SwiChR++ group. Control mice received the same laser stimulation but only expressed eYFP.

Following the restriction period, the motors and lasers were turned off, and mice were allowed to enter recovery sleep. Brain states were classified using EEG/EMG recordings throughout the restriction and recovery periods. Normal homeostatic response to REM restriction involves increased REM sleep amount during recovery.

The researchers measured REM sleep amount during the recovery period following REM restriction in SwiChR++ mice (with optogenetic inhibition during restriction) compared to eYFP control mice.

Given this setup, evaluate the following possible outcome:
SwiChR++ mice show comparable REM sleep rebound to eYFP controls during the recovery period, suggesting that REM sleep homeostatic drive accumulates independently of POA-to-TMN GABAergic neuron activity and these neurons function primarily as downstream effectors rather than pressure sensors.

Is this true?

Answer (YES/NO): NO